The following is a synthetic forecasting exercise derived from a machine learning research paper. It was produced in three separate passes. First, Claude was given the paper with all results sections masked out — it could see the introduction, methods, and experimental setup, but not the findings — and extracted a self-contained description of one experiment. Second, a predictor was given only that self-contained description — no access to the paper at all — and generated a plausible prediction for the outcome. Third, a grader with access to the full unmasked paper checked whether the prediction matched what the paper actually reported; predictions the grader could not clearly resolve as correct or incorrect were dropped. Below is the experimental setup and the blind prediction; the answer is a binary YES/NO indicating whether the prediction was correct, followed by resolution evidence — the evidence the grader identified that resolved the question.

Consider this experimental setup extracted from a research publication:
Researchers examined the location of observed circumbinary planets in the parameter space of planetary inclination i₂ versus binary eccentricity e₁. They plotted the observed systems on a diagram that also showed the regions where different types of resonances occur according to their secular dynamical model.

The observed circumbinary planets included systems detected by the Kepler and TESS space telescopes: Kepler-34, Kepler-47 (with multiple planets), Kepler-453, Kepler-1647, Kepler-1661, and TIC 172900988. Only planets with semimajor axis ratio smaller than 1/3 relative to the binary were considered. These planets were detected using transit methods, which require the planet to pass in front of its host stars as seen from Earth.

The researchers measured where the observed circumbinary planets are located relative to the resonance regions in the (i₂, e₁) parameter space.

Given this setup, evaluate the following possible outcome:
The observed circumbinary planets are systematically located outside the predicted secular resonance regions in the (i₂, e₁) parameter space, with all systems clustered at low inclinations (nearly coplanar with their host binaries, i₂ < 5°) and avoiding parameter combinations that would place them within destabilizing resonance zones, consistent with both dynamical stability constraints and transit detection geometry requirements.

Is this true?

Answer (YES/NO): YES